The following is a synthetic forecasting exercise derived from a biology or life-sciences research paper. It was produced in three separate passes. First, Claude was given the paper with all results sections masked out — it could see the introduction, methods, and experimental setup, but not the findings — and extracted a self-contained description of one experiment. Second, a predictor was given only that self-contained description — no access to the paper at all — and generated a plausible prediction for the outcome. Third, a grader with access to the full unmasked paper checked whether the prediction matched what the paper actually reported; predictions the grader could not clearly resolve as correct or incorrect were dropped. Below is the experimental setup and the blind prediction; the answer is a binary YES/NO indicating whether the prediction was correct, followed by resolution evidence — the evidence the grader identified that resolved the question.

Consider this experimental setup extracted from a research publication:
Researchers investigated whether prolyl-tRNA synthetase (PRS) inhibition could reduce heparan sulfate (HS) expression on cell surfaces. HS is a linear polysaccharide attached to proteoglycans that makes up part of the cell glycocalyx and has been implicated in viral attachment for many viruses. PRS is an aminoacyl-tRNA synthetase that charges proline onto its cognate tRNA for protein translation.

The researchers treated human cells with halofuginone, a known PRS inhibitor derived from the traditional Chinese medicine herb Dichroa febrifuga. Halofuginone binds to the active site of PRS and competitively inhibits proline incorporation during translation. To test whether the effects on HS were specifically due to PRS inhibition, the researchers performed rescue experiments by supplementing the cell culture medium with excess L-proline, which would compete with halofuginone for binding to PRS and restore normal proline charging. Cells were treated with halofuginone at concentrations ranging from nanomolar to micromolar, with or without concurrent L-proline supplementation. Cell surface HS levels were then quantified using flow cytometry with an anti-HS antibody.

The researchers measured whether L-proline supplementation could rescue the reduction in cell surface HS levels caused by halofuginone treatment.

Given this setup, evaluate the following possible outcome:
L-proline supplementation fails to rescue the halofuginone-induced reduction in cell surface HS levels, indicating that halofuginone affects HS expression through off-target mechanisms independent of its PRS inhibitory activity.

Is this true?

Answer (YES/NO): NO